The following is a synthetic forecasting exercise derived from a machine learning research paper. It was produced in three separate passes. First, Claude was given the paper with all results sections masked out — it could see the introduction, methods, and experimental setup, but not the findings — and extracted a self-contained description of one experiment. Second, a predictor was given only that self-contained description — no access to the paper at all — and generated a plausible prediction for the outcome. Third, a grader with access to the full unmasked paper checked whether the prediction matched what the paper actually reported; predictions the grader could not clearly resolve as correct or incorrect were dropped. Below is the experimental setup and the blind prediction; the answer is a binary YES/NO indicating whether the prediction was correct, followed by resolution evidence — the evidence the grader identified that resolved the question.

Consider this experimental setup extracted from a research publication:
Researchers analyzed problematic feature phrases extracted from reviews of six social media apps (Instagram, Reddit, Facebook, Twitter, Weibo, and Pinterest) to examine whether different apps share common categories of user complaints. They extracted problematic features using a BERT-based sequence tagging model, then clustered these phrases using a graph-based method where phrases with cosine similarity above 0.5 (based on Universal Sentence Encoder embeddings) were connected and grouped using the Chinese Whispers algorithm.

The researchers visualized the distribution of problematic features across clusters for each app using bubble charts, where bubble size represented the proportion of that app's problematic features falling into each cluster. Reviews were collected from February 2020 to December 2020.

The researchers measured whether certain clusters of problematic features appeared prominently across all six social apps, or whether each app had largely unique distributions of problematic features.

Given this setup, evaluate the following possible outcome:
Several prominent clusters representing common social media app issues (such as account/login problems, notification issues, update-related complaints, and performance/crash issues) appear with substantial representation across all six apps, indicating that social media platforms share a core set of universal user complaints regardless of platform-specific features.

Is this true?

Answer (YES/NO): NO